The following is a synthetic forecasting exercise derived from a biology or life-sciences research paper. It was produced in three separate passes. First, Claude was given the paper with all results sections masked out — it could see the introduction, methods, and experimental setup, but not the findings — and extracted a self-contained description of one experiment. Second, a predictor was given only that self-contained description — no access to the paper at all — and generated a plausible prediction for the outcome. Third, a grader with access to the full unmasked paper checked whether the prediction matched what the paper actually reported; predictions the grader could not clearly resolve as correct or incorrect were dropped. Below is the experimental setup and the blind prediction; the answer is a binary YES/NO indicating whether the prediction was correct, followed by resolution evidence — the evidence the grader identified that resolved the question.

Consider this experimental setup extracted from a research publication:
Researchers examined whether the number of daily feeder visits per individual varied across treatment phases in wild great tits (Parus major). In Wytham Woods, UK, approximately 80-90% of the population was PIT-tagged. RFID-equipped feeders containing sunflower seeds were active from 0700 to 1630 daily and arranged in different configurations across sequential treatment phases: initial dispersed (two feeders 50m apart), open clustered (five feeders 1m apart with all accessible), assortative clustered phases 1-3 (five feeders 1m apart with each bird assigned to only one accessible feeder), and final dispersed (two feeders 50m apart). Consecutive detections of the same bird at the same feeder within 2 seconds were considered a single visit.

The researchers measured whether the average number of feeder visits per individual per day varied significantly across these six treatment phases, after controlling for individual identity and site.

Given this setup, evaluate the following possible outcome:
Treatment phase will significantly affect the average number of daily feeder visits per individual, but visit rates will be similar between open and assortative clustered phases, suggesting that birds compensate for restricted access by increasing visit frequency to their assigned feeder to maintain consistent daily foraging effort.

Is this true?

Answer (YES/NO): NO